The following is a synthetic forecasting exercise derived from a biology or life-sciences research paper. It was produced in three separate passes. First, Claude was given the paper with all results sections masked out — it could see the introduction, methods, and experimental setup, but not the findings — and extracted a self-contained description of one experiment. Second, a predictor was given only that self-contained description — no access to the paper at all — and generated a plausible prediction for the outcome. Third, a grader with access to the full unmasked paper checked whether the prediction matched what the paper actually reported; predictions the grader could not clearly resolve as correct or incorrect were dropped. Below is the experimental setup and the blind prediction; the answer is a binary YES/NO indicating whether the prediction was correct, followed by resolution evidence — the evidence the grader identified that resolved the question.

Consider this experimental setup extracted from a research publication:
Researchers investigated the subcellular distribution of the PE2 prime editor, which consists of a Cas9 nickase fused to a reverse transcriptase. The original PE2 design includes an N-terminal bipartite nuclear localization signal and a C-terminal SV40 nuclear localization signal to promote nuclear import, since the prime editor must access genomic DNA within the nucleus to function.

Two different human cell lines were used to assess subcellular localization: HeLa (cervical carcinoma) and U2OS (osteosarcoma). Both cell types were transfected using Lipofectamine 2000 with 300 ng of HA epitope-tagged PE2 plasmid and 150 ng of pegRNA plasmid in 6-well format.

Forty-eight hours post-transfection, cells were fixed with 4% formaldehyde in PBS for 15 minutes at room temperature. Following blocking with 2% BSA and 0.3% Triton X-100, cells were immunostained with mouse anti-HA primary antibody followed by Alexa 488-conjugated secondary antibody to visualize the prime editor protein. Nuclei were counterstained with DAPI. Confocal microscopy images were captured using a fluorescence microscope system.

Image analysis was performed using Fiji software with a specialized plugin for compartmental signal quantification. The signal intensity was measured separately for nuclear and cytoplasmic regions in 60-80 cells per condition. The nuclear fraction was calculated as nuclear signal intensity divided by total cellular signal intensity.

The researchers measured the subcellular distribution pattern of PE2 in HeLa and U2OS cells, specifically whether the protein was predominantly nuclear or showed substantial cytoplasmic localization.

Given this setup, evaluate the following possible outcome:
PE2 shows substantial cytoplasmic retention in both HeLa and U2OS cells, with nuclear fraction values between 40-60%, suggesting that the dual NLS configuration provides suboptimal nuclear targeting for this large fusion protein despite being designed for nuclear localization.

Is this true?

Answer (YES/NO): NO